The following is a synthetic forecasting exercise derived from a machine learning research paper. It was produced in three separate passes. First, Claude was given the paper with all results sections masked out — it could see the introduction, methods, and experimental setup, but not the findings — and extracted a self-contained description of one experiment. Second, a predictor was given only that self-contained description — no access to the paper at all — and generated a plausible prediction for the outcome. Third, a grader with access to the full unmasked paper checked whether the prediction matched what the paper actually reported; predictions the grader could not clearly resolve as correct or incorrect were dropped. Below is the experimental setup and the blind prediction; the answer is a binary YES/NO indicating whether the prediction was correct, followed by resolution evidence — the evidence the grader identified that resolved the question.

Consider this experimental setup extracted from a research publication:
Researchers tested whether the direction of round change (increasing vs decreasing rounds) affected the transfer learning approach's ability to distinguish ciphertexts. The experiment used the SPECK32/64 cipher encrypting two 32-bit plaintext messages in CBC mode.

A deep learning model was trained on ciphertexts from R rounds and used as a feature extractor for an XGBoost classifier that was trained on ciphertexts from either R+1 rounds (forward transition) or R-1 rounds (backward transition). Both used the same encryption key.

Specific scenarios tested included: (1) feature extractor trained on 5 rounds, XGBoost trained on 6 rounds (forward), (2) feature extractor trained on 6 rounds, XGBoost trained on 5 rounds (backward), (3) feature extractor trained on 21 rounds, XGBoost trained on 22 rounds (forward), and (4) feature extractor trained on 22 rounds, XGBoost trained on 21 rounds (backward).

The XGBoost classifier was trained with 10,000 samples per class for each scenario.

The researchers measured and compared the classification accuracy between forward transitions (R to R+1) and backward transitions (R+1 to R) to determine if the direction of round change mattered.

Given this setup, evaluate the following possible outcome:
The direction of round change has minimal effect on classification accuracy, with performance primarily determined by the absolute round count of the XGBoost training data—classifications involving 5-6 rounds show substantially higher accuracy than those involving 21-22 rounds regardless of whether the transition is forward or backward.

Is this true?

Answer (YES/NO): NO